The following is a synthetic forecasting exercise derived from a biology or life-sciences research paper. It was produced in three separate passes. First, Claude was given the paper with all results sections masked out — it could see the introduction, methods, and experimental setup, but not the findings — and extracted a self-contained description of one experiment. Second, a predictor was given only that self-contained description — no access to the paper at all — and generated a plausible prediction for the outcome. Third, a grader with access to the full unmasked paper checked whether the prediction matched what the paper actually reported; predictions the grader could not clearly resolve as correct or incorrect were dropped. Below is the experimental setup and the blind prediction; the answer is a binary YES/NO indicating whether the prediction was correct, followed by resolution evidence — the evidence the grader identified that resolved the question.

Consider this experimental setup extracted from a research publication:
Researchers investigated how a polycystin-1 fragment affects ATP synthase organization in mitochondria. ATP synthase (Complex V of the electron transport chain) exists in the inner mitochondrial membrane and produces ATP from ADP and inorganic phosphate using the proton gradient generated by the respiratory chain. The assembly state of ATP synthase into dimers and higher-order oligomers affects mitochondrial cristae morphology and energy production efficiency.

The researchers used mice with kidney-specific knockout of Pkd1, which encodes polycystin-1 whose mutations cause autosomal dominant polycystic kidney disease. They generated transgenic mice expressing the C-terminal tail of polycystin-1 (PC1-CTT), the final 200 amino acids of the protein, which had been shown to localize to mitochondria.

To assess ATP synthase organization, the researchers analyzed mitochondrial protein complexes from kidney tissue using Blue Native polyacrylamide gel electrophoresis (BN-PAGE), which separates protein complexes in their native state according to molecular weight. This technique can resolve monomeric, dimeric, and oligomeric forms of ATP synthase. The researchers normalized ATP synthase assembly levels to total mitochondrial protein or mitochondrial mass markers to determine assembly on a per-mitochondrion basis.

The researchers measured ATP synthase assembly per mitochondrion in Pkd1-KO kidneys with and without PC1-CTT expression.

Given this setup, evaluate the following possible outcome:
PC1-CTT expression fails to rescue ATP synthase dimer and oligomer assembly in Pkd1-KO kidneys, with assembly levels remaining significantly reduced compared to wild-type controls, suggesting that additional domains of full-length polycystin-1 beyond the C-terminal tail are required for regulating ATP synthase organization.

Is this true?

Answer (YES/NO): NO